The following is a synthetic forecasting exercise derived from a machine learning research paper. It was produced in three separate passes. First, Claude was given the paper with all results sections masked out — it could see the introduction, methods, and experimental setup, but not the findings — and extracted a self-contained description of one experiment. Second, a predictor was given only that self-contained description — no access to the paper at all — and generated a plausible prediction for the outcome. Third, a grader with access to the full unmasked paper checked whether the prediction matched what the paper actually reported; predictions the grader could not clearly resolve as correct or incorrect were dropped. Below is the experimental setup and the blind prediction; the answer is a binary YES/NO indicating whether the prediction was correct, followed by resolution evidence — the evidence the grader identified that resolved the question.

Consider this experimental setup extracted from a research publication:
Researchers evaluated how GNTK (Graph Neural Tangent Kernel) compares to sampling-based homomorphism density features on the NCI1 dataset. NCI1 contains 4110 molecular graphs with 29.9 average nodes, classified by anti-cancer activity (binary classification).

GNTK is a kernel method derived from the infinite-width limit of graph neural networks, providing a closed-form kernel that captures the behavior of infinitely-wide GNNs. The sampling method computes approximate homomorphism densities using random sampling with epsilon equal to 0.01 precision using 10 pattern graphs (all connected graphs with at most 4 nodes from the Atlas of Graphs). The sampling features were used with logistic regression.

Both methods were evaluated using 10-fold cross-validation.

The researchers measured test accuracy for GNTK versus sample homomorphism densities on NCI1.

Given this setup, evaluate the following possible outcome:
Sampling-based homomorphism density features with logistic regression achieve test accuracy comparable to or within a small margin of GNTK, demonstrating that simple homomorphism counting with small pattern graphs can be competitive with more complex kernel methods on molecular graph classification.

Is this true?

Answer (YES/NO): NO